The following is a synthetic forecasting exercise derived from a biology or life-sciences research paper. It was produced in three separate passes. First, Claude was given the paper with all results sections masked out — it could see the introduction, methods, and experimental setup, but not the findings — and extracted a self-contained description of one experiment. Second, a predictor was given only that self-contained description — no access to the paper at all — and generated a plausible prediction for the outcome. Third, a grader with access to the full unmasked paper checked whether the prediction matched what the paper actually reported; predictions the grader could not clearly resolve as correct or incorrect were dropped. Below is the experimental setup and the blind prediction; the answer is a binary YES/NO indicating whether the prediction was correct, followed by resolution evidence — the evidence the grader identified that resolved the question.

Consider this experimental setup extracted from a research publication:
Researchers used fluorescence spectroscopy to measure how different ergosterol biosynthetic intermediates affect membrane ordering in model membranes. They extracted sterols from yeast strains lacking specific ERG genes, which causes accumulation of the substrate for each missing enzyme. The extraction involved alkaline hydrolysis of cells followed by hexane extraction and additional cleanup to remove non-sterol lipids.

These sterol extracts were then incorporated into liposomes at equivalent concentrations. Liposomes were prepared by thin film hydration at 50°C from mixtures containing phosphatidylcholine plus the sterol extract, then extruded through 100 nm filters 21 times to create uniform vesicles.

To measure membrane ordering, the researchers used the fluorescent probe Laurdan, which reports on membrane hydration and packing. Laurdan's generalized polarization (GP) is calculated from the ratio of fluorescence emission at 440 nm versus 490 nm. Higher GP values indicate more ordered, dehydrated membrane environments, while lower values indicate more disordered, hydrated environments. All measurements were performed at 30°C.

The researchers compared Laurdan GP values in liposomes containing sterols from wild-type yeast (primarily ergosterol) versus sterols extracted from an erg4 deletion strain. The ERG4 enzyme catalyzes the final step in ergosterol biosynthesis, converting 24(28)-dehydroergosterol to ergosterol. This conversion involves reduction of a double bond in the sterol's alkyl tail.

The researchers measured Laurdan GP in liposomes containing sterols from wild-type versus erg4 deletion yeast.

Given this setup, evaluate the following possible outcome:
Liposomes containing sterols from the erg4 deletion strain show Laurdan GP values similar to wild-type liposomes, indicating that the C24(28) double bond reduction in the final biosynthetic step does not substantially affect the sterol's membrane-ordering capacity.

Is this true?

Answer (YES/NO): NO